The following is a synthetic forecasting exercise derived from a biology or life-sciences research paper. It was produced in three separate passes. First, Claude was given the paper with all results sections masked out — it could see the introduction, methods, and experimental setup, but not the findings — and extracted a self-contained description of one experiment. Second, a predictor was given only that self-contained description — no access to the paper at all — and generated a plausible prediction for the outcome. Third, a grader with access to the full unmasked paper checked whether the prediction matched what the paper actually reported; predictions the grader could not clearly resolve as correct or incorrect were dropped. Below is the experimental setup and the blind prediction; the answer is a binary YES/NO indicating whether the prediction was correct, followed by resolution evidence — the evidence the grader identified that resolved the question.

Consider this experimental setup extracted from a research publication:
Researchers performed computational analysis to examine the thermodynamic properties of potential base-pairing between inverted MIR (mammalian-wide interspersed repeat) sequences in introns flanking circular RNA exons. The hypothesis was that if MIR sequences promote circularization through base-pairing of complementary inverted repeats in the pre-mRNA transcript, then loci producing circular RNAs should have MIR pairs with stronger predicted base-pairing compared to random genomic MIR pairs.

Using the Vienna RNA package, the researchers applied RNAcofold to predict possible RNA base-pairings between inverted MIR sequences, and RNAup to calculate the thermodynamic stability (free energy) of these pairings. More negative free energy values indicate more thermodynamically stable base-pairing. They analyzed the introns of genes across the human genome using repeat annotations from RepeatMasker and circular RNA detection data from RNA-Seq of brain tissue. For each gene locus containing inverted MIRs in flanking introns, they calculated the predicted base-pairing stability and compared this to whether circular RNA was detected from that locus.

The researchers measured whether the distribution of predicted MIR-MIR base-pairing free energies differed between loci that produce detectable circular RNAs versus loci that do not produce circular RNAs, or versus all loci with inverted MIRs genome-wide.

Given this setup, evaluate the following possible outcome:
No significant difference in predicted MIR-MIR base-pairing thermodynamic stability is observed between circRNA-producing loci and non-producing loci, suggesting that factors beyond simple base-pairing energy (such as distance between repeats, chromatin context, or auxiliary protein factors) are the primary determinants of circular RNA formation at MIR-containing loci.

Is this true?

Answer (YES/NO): NO